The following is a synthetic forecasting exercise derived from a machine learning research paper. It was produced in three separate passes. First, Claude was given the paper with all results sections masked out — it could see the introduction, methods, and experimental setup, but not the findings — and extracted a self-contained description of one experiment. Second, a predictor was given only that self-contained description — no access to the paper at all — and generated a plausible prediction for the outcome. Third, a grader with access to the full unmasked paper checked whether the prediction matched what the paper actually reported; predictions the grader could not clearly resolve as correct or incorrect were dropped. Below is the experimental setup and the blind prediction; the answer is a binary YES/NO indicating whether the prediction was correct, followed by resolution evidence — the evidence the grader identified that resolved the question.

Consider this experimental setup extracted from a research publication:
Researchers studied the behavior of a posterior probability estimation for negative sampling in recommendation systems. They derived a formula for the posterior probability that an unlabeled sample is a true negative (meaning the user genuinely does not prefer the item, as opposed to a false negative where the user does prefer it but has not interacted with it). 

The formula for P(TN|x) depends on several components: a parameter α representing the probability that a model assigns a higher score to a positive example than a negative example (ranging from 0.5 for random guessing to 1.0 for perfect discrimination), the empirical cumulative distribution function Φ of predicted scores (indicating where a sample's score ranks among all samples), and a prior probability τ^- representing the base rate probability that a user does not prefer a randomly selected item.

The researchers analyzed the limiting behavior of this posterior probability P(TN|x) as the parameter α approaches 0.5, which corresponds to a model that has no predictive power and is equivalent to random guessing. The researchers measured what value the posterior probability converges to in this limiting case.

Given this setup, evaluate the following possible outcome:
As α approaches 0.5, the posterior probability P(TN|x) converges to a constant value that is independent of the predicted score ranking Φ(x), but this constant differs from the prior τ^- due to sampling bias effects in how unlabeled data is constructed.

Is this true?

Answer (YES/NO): NO